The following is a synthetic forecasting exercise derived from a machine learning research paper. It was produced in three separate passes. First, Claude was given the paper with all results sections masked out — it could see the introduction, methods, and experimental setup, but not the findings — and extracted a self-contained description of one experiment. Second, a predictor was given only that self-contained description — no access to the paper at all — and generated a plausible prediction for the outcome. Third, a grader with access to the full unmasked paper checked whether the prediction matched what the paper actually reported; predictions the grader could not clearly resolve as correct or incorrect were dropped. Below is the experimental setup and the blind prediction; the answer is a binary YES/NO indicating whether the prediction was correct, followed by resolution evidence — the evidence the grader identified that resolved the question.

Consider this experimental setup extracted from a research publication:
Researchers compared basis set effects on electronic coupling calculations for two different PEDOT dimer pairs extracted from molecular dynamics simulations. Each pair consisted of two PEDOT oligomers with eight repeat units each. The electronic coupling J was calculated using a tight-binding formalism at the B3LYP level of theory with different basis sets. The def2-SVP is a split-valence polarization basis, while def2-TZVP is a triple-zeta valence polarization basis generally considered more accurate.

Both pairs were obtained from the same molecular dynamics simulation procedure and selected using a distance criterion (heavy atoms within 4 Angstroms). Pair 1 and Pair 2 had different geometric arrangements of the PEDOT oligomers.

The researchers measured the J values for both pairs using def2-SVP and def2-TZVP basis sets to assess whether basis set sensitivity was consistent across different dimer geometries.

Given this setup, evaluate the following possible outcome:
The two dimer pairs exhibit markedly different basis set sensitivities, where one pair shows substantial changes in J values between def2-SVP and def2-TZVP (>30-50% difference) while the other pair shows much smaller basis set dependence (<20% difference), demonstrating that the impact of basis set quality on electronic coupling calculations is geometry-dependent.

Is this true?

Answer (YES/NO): YES